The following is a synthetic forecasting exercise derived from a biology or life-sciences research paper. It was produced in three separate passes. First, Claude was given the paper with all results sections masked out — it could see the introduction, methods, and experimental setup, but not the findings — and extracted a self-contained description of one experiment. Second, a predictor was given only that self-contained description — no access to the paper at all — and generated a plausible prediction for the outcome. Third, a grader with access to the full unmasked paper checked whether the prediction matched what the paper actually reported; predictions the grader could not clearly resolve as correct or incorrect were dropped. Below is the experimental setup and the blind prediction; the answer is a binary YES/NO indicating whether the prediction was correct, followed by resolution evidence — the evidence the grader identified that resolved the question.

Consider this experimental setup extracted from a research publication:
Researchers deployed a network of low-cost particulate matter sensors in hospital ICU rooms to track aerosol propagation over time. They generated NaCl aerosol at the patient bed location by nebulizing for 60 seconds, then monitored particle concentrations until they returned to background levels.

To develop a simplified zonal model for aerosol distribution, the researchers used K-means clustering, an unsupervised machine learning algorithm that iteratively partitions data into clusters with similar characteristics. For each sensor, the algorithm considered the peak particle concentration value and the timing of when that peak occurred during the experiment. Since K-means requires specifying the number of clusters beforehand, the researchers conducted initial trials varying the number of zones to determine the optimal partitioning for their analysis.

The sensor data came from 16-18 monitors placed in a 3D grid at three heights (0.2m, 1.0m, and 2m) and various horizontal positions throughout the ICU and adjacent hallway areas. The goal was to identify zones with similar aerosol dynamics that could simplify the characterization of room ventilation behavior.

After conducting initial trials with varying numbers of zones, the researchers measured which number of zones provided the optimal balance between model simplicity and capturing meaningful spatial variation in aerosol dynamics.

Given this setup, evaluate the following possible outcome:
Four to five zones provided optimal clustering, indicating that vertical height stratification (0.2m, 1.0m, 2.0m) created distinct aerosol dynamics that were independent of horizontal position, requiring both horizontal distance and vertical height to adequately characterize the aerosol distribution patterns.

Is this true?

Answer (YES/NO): NO